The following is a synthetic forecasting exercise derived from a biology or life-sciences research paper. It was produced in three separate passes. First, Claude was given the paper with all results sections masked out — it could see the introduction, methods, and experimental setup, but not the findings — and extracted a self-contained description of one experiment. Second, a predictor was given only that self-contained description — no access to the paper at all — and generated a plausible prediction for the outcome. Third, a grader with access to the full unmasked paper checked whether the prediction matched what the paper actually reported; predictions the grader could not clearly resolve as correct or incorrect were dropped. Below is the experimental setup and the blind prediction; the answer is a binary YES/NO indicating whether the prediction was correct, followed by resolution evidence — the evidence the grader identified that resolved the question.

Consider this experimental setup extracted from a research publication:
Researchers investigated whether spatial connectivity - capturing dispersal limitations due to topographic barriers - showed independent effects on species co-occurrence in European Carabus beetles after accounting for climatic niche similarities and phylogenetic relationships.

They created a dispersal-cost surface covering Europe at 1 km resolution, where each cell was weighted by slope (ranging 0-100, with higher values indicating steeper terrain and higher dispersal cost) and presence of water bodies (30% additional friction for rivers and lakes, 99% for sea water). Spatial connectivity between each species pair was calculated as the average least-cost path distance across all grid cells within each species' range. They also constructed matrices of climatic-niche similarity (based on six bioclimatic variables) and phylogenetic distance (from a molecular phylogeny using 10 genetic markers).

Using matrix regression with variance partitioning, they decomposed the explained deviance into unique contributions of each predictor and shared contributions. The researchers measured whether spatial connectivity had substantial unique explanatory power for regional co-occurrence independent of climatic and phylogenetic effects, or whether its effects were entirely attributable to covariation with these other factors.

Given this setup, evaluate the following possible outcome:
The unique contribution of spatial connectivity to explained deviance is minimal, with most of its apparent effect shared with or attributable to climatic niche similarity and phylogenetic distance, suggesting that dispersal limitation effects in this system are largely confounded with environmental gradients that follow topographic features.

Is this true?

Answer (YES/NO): NO